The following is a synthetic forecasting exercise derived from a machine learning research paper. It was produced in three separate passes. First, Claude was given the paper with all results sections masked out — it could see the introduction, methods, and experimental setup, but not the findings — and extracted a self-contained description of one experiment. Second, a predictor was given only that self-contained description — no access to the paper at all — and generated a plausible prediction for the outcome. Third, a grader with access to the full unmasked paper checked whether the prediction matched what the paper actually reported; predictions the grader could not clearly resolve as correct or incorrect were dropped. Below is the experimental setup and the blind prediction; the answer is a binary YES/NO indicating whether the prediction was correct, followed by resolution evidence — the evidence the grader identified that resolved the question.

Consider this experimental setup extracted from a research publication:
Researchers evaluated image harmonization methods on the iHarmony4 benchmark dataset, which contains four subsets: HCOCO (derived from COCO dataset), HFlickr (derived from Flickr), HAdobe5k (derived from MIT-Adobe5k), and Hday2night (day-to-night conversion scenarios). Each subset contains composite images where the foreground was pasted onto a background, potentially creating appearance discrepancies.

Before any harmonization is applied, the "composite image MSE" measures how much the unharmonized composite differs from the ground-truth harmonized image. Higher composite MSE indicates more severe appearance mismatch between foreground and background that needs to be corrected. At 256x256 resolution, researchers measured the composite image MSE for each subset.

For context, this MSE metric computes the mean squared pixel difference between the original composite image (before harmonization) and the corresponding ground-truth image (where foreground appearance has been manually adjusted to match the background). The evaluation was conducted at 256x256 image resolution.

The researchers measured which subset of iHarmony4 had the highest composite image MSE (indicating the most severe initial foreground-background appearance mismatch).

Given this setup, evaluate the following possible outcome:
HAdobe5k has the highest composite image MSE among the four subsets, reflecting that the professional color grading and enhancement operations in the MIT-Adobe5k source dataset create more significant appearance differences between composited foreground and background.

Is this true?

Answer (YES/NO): YES